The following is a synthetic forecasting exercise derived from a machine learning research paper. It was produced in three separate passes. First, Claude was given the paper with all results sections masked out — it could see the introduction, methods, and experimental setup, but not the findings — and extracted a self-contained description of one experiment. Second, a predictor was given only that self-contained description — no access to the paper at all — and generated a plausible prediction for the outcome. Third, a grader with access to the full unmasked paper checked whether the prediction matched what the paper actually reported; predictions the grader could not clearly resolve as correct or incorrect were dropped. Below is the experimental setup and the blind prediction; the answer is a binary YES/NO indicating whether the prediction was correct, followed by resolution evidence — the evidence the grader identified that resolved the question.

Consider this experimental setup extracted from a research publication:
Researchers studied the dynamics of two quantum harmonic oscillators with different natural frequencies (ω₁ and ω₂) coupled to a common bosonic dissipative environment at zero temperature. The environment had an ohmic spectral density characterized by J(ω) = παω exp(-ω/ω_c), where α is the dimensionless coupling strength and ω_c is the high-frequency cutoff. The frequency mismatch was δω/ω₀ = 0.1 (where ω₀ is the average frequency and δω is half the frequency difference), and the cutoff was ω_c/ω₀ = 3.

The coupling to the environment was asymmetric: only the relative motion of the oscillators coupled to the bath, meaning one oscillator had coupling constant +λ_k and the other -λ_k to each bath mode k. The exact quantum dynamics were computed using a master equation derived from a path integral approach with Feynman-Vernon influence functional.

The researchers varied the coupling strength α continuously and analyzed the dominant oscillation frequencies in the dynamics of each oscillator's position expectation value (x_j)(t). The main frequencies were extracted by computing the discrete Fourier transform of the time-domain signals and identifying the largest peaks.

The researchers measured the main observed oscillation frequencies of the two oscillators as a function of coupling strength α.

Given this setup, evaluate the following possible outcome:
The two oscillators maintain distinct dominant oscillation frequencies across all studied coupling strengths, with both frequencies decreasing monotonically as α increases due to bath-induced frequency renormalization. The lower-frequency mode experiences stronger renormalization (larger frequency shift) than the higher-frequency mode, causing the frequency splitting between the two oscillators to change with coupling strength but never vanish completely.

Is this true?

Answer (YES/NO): NO